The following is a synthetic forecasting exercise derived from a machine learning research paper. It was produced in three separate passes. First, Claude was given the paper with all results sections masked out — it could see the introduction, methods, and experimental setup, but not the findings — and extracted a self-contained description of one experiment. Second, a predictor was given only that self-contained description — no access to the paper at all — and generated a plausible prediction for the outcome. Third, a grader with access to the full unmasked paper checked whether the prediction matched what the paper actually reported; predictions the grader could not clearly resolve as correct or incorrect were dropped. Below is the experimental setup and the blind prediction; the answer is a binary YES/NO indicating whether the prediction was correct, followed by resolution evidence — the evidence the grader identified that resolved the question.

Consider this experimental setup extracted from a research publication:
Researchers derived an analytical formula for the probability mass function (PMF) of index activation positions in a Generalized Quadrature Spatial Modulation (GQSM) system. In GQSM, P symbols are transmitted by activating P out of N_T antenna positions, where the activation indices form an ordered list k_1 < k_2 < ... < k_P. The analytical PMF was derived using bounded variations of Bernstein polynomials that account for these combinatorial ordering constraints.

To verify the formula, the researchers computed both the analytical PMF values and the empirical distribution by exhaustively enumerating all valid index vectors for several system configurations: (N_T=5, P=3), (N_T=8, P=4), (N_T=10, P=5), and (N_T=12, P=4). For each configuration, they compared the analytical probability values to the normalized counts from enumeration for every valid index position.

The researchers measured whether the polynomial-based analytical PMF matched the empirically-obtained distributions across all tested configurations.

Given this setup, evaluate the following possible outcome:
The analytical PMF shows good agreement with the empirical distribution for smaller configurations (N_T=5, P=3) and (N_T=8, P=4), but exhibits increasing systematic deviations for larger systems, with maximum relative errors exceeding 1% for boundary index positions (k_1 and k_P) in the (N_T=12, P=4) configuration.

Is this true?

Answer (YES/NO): NO